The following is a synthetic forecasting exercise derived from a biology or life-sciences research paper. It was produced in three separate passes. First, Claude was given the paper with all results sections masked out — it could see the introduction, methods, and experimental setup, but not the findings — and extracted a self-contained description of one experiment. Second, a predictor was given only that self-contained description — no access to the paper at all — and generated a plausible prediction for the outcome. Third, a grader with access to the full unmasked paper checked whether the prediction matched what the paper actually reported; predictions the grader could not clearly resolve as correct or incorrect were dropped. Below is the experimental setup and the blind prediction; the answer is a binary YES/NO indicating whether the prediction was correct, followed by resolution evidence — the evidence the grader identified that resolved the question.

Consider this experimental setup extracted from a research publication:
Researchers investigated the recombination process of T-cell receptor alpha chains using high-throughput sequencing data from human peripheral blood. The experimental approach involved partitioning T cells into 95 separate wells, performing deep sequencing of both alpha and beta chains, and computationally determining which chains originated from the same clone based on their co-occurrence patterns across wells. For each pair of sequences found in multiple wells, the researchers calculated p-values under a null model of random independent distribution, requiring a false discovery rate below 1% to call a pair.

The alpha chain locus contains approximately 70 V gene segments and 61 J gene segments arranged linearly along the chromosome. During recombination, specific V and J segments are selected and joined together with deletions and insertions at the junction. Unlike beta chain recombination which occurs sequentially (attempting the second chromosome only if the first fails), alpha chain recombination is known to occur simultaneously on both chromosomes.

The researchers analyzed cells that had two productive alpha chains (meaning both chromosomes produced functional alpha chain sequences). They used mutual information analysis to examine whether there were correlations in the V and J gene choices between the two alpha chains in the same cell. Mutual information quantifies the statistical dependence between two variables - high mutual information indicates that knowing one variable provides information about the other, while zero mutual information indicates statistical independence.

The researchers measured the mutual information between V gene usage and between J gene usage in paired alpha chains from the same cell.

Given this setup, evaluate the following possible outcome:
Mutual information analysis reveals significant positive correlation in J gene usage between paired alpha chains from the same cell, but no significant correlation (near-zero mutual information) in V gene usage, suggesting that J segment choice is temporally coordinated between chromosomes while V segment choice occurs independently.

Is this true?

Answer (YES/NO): NO